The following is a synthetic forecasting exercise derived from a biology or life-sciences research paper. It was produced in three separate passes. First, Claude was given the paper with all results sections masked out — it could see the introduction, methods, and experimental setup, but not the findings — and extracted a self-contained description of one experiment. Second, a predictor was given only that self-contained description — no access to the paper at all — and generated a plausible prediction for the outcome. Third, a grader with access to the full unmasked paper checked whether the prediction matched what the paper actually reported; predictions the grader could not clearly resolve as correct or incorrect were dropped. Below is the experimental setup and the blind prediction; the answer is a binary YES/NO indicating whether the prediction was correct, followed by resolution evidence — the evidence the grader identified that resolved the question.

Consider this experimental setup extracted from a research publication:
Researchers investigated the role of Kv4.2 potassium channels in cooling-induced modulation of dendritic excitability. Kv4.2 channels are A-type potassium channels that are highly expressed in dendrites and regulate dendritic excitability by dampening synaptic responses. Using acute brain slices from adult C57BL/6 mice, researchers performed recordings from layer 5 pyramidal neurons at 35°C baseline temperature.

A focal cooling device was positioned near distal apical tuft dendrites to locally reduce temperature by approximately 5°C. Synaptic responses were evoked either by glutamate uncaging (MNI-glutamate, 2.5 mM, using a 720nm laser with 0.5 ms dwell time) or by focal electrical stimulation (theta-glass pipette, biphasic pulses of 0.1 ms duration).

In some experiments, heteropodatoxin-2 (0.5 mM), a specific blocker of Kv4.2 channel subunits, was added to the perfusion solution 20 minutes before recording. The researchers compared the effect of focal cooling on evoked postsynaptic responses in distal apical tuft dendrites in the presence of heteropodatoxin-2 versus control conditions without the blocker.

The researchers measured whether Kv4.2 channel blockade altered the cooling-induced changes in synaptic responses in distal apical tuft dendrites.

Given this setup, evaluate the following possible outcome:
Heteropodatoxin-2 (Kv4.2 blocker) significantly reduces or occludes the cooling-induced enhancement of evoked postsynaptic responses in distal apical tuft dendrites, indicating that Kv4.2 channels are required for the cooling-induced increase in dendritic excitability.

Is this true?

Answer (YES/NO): YES